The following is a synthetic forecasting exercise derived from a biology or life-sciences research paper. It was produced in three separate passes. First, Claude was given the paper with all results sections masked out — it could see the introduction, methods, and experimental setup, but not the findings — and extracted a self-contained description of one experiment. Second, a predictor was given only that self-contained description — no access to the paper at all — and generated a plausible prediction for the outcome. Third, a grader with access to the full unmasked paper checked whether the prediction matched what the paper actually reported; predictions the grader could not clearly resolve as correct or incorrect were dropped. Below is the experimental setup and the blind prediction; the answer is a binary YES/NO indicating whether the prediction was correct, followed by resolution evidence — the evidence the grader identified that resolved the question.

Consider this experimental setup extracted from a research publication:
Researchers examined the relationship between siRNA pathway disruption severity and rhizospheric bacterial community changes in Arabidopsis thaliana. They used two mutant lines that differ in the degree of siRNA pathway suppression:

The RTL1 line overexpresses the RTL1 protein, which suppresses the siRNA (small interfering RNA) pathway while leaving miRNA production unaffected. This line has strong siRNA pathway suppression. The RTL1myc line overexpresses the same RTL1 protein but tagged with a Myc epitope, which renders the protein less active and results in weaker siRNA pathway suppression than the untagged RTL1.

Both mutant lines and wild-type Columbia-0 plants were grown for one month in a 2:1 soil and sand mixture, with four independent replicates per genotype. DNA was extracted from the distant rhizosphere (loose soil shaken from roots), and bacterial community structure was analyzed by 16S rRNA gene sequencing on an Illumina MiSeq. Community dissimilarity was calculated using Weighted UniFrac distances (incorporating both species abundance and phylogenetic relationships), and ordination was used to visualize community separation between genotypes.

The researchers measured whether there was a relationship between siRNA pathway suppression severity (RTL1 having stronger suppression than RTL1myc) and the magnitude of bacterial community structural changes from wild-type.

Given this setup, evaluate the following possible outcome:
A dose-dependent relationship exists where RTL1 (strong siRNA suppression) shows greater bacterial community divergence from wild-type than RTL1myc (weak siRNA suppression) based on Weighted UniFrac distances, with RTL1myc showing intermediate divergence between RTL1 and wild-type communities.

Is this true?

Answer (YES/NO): NO